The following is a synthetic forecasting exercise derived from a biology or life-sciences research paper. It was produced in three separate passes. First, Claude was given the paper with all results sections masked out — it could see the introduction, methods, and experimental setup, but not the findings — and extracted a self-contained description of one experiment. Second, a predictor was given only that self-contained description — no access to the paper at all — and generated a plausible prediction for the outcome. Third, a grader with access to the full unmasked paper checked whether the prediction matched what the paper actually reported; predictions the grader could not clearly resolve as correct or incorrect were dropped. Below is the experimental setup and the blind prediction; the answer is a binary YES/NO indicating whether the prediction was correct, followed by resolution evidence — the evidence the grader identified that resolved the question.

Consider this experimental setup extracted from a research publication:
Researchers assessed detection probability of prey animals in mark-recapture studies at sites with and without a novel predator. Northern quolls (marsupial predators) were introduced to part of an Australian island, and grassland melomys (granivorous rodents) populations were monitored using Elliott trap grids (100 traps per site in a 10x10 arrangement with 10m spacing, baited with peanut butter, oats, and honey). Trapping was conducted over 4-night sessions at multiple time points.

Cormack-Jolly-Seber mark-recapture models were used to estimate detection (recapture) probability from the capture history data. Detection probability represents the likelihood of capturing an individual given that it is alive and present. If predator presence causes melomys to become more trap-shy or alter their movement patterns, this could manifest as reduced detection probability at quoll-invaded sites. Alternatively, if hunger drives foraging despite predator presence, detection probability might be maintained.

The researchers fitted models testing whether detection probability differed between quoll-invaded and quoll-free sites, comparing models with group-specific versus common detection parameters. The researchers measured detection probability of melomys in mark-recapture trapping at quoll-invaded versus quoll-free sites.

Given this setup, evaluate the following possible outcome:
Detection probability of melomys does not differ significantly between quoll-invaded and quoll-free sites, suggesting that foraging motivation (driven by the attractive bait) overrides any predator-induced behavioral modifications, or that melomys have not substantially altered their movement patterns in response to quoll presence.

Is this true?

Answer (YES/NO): YES